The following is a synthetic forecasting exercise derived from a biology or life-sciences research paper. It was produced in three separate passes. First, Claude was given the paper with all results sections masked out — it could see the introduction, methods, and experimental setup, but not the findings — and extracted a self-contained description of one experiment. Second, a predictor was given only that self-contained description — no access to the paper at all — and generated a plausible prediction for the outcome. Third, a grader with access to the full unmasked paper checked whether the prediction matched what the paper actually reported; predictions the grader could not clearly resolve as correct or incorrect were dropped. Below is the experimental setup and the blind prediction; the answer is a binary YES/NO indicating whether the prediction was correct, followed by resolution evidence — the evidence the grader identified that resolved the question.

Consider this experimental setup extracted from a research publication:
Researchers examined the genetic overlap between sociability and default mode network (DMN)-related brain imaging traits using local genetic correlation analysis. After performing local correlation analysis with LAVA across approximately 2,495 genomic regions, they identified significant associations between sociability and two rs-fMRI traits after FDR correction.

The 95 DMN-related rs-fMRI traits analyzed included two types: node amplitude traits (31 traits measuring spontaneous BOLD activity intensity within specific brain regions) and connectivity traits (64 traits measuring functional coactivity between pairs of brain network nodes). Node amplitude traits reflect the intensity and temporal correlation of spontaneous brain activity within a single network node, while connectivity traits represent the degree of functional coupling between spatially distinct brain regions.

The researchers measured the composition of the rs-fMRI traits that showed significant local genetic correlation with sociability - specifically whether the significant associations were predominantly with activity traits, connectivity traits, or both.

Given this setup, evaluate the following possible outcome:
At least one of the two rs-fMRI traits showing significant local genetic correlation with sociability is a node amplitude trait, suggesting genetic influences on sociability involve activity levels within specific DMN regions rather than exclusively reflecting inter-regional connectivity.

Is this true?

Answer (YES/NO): YES